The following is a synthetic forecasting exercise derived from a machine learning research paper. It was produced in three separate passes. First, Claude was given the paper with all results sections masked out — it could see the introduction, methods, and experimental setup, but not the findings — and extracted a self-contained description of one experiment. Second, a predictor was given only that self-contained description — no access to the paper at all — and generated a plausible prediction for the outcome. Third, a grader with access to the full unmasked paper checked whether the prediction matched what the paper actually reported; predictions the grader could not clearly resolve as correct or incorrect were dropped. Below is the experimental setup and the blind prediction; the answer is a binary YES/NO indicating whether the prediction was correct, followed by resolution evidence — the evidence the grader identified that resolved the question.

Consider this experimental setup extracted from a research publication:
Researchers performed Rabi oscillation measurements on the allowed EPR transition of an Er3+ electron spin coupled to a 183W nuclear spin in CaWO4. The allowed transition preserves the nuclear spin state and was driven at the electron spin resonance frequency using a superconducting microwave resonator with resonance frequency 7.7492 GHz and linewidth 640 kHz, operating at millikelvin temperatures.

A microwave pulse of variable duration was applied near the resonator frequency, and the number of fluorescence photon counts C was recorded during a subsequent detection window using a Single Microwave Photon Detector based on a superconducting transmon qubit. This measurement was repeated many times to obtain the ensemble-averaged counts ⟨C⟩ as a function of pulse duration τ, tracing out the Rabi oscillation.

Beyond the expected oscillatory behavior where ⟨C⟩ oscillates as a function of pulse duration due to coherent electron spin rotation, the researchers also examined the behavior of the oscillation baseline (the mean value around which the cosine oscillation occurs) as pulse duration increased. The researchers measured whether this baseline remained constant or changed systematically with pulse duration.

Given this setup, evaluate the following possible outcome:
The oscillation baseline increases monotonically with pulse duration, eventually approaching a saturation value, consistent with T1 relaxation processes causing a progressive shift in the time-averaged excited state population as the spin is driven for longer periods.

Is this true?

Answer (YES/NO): NO